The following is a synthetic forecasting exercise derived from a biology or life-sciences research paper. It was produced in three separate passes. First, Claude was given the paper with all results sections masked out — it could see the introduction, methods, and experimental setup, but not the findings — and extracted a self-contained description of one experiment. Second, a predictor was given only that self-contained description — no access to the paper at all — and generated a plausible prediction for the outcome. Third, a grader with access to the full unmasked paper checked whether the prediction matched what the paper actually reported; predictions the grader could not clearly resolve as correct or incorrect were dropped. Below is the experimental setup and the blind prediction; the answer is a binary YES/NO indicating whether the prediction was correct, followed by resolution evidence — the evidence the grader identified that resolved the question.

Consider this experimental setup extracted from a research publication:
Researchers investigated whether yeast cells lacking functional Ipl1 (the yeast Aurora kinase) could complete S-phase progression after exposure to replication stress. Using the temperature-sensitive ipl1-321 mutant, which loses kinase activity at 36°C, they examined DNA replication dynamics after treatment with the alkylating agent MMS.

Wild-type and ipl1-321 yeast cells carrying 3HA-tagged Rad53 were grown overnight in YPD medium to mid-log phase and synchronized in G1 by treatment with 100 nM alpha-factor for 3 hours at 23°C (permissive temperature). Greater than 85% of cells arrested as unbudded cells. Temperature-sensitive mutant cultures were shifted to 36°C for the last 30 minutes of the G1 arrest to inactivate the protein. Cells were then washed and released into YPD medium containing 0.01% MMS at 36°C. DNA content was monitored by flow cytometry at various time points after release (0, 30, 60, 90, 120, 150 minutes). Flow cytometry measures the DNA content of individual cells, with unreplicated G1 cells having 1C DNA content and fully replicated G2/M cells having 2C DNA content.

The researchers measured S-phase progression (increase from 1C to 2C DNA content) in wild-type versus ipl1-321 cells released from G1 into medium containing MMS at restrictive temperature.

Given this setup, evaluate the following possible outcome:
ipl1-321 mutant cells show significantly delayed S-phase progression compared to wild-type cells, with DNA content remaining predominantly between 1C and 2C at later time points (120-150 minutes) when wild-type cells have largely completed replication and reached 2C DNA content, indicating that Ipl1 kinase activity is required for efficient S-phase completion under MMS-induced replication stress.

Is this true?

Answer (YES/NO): NO